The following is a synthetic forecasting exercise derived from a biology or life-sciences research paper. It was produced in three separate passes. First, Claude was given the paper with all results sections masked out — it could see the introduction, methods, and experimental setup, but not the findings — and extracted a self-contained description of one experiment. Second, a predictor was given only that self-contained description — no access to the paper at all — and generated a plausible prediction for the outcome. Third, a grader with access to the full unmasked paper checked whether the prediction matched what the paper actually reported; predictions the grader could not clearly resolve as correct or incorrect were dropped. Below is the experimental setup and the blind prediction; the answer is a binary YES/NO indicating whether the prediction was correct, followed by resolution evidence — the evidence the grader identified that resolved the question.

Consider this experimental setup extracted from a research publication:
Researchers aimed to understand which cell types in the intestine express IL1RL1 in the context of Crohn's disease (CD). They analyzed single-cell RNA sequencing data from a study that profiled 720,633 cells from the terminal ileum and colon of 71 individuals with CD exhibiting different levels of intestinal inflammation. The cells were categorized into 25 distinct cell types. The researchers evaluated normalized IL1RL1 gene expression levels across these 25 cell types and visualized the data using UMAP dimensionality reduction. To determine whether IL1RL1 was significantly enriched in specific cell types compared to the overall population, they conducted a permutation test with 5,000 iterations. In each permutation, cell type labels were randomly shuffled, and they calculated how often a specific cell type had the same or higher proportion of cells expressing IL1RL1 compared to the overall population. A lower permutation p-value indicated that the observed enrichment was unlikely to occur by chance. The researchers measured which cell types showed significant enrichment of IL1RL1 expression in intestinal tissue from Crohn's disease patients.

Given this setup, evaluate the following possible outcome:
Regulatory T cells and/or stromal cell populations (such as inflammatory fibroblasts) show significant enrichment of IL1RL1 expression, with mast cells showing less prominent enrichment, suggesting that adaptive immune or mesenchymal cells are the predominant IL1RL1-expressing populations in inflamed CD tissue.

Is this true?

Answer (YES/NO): NO